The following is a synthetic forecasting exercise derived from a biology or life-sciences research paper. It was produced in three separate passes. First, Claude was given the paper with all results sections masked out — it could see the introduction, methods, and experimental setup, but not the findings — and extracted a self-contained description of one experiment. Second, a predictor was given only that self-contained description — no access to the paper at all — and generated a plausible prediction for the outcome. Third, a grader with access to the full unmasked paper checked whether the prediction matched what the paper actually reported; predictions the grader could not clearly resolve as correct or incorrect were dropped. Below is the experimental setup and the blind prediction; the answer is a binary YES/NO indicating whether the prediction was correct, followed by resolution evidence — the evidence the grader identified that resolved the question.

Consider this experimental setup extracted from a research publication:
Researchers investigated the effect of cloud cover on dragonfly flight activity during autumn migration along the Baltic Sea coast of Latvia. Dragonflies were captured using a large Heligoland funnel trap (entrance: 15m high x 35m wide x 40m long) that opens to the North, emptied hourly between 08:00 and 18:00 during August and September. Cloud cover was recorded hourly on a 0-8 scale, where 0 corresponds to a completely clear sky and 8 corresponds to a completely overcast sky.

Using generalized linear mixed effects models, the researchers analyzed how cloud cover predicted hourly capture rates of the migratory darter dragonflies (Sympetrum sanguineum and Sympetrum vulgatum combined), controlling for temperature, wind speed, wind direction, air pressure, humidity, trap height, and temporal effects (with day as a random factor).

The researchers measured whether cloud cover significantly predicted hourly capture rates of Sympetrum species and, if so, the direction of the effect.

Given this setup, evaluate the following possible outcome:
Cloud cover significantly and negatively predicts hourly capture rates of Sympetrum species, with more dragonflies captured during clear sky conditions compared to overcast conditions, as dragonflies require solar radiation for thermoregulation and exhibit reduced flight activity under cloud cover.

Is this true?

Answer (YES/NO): YES